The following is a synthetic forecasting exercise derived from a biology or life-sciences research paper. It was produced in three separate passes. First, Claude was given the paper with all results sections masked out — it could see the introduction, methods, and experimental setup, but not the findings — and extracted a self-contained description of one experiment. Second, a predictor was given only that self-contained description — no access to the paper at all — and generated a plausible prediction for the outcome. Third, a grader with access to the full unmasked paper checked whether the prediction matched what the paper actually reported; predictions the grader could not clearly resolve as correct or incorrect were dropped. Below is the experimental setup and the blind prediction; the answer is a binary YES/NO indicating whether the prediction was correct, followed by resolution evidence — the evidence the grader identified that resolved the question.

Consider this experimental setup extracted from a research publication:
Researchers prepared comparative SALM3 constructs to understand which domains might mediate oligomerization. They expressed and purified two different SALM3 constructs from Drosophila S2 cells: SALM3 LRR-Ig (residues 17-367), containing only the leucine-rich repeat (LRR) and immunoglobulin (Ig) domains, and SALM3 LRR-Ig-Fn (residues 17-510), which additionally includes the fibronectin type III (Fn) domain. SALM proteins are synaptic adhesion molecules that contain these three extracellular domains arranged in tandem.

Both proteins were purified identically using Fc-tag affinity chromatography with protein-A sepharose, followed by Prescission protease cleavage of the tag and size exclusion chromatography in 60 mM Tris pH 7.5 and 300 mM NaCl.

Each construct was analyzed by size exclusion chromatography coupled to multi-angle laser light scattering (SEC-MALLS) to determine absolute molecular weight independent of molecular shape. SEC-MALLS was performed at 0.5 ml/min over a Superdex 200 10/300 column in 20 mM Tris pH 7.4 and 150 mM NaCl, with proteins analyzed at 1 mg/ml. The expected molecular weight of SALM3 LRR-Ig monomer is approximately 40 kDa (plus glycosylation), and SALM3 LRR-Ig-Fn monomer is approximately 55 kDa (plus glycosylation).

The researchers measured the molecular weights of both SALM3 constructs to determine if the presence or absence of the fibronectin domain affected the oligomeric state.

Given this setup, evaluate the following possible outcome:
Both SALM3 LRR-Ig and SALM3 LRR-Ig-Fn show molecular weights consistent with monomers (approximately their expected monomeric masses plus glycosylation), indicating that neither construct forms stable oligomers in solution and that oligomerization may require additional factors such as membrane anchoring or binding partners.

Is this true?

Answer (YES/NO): NO